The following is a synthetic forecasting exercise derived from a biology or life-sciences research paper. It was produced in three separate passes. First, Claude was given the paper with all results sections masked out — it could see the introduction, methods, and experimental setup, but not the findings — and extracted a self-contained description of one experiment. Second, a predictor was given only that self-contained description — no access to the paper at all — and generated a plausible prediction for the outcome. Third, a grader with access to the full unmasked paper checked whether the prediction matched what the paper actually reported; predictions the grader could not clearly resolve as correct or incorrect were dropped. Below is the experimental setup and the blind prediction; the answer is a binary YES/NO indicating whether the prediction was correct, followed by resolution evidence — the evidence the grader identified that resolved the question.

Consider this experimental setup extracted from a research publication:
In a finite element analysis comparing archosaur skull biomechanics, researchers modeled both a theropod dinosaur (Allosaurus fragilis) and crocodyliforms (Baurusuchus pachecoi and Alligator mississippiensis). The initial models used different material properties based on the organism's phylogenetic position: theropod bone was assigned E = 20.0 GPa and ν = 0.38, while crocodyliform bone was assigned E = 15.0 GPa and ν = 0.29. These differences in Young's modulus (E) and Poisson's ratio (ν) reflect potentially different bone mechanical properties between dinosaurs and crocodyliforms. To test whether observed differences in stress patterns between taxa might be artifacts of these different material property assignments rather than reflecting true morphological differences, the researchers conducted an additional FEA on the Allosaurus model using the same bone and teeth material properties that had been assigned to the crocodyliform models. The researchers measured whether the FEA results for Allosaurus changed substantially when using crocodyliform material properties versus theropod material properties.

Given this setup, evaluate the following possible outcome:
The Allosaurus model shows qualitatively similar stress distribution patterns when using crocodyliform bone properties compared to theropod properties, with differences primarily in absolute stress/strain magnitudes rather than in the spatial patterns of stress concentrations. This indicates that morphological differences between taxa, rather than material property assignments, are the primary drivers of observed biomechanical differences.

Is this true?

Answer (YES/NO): NO